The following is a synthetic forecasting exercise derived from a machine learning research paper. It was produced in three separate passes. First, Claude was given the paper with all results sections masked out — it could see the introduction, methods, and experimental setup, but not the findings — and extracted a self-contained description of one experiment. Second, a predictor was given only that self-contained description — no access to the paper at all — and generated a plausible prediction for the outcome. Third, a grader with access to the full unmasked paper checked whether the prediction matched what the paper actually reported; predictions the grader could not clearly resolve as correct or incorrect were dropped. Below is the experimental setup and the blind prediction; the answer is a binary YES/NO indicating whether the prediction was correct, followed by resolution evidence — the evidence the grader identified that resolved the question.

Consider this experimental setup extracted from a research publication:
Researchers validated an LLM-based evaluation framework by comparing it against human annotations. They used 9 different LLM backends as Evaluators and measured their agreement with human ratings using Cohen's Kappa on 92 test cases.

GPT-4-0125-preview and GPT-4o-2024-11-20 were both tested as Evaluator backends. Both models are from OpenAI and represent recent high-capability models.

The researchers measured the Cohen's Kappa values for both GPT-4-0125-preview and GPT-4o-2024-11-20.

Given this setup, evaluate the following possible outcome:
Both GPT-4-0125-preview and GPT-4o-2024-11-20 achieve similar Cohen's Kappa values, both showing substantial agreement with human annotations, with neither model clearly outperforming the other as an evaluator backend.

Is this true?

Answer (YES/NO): NO